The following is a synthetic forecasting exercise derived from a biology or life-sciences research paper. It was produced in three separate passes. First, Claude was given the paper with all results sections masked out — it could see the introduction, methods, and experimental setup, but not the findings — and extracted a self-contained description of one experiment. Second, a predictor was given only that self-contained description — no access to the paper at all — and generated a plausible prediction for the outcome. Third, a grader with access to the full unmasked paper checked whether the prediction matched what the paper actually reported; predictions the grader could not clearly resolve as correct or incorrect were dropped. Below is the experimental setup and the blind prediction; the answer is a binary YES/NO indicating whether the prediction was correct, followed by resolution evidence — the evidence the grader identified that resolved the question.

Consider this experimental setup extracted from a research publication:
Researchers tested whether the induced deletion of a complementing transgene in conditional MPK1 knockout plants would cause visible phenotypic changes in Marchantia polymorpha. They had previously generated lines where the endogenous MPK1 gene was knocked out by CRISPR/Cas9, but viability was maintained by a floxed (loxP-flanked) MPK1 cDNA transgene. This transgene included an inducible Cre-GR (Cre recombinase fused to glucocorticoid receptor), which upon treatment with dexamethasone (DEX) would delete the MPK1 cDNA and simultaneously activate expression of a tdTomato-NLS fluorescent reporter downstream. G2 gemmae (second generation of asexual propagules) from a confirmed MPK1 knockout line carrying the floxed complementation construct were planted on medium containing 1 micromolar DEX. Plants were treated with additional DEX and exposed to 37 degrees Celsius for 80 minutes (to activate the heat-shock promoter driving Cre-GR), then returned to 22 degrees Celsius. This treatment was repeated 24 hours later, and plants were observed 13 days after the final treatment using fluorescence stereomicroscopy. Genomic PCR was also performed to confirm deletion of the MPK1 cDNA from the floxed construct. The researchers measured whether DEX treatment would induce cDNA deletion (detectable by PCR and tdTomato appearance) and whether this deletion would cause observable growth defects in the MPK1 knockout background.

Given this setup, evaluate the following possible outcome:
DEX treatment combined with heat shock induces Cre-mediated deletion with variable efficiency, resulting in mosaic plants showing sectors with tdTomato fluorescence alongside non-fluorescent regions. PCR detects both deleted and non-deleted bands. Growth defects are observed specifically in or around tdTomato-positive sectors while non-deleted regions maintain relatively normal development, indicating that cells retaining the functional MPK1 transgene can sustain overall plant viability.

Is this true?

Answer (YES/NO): NO